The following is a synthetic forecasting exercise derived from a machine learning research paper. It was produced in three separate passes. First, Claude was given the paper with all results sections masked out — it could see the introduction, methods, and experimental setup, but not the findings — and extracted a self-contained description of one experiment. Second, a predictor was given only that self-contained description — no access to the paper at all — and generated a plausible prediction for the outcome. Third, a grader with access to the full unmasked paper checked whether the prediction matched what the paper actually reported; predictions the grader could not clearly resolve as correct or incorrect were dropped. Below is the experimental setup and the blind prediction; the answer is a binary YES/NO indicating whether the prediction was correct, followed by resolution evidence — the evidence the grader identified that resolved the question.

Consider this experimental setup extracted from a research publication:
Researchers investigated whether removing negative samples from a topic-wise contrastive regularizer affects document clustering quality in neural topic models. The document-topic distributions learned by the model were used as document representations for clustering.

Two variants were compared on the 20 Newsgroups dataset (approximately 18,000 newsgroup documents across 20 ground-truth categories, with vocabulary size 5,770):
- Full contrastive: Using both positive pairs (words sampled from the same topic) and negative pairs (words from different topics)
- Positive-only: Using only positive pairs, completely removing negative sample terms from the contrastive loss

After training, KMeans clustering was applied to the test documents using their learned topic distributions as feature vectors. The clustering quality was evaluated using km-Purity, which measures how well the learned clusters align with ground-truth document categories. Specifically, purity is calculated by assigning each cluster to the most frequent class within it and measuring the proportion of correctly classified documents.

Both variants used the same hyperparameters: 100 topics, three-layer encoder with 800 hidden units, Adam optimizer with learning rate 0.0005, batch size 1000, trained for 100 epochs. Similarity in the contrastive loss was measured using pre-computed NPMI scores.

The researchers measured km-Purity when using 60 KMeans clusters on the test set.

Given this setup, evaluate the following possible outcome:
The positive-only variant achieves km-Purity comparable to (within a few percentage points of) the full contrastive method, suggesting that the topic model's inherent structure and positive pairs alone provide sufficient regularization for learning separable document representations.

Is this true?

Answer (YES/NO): YES